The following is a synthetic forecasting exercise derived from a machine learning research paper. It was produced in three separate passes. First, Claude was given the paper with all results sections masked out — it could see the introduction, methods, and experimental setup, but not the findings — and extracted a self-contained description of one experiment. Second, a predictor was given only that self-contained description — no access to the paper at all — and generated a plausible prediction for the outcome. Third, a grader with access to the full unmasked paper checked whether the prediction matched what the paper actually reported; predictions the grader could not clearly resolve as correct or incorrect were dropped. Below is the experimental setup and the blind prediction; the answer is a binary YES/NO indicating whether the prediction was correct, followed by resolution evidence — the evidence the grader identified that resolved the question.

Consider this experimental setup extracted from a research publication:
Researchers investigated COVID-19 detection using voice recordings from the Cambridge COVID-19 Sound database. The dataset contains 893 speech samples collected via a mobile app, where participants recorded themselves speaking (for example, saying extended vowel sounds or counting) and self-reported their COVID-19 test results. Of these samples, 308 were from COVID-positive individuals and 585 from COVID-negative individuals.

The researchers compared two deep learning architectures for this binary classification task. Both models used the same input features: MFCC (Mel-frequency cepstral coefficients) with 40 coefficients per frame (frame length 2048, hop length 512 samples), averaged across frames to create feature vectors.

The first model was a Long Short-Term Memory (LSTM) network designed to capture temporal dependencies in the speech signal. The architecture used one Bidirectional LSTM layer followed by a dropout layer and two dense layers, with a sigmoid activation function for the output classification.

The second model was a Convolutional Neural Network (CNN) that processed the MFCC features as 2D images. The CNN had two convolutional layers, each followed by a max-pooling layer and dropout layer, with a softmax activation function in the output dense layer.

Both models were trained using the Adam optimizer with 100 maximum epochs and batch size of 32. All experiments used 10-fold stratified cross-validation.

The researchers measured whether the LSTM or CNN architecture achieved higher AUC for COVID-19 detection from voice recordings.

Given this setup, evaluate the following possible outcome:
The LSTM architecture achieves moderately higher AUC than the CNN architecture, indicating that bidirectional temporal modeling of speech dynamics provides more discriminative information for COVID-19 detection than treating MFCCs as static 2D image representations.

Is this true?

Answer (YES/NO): NO